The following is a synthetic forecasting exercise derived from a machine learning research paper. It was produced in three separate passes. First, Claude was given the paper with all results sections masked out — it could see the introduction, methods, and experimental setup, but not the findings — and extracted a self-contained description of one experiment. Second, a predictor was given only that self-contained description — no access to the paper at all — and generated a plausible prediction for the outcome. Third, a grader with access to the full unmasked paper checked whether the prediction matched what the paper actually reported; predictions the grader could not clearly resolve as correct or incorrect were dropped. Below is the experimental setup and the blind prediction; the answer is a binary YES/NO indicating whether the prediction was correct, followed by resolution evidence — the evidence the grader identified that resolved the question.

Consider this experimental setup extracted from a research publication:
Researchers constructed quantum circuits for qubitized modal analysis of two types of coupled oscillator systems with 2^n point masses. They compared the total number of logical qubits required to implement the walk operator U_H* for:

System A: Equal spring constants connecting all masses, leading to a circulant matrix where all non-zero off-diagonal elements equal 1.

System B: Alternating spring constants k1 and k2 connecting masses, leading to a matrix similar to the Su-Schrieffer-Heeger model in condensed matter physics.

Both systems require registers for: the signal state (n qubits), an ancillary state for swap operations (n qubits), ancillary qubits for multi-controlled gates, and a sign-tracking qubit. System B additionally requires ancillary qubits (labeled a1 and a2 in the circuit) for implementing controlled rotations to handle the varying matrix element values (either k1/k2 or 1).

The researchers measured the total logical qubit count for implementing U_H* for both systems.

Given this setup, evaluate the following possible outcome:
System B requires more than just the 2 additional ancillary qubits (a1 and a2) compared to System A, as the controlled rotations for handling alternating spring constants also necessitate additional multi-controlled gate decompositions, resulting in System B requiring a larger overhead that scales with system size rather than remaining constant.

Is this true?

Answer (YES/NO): NO